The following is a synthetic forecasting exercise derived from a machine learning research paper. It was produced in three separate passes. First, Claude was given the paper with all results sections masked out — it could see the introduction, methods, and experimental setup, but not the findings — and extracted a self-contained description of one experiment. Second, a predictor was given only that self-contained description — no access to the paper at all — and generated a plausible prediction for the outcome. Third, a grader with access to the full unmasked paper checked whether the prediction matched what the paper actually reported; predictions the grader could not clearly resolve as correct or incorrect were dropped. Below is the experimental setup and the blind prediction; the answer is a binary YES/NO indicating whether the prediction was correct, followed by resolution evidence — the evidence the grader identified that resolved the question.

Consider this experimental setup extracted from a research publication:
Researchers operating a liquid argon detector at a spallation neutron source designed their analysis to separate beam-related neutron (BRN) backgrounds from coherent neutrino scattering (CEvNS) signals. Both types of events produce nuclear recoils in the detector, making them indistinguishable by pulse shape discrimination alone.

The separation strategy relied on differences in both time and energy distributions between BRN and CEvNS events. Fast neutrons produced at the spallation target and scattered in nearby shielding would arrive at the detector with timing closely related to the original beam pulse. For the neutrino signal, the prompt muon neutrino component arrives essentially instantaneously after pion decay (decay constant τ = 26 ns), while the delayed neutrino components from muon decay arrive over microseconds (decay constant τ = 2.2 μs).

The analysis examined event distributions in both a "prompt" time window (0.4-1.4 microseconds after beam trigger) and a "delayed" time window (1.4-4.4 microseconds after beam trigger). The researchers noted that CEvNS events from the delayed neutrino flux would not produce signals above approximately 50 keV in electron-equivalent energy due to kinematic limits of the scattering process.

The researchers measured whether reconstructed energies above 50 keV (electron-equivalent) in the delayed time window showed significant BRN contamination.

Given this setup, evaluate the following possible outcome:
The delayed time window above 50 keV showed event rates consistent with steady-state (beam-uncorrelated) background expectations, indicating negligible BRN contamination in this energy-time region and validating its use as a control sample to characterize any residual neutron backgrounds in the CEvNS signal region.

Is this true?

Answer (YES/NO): YES